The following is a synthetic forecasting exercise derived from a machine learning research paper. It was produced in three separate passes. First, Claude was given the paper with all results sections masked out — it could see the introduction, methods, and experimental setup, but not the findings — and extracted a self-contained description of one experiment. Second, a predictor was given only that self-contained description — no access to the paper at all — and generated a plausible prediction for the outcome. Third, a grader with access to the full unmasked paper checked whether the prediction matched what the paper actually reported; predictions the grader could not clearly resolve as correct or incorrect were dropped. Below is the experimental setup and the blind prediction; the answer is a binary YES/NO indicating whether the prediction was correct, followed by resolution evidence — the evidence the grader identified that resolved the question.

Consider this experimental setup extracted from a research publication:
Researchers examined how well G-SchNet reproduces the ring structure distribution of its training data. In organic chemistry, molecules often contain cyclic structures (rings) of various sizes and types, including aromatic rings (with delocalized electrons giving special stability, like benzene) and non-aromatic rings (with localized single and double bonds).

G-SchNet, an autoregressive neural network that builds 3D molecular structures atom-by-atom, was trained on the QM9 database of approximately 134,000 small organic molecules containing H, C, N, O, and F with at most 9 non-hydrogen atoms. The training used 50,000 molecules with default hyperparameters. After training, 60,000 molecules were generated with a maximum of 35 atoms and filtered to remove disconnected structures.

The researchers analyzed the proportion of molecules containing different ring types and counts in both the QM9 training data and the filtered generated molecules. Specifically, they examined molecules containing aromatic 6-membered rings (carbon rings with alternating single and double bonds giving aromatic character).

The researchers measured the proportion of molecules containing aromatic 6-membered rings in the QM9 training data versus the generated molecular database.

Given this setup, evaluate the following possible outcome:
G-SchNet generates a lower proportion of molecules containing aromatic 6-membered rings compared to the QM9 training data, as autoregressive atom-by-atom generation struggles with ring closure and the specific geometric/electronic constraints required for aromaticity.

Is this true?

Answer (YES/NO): YES